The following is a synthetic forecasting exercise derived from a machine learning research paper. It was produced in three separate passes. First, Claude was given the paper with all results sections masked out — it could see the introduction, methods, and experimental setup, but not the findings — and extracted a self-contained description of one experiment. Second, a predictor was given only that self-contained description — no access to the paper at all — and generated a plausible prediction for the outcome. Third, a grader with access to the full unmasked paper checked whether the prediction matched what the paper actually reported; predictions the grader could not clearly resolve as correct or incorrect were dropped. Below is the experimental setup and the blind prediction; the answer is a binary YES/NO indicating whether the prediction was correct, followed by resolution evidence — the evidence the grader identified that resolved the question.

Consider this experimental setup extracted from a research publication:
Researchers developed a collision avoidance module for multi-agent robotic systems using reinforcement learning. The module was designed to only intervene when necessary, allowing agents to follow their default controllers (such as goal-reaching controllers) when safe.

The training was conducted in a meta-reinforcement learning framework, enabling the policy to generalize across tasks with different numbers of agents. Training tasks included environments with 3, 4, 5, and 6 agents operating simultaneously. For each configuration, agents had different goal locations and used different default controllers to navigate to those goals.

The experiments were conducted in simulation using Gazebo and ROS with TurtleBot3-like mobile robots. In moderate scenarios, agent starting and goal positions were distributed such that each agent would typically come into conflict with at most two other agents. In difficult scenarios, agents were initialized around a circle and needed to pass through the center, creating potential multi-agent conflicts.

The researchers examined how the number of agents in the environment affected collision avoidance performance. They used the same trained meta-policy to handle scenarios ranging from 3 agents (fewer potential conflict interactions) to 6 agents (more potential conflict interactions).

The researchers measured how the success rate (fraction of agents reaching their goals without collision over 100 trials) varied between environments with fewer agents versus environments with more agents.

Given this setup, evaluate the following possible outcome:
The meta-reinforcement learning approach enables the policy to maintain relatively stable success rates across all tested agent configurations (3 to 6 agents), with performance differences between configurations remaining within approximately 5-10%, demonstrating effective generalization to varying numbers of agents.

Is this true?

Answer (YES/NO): YES